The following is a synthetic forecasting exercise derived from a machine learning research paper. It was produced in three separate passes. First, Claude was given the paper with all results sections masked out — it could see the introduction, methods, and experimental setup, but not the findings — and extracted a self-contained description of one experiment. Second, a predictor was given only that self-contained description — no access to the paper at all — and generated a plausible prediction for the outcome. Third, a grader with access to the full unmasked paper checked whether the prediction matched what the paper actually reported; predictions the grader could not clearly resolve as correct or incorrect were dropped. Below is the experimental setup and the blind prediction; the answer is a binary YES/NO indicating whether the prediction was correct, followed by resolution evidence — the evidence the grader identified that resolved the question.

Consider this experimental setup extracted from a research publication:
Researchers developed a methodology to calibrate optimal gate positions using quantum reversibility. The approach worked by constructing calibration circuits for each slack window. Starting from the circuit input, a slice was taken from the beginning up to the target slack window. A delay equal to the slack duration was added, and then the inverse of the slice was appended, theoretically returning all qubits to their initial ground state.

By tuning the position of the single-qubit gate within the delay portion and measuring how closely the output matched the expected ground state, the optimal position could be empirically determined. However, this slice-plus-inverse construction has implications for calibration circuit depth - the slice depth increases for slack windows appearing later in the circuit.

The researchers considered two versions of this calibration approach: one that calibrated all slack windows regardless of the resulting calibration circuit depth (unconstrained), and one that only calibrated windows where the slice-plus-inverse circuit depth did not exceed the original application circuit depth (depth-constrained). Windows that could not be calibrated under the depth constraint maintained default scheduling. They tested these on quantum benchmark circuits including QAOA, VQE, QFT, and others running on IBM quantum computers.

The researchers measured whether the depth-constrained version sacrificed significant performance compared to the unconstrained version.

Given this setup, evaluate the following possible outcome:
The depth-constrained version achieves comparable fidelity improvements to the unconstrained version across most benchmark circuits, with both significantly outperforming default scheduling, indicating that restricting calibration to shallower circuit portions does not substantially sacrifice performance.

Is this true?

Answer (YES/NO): NO